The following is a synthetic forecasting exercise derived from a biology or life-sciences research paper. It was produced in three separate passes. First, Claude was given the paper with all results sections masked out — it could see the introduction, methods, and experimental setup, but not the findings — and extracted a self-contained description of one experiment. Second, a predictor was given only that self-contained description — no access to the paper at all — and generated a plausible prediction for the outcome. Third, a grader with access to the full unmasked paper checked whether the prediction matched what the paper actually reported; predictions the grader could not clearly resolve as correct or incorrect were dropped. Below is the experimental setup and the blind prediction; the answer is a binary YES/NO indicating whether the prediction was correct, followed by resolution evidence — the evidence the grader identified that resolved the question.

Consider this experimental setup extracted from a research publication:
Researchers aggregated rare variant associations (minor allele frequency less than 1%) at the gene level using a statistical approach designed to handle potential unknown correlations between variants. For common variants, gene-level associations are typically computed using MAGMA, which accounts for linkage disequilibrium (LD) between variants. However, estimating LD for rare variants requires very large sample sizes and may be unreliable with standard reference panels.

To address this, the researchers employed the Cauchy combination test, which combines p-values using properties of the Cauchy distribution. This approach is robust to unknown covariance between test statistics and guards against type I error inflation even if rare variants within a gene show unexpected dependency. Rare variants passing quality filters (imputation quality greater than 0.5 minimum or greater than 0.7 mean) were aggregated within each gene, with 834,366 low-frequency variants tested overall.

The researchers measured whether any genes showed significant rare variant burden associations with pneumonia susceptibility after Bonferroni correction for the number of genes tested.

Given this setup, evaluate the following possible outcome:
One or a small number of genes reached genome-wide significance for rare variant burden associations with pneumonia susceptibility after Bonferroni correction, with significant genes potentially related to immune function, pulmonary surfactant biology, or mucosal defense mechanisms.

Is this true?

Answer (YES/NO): NO